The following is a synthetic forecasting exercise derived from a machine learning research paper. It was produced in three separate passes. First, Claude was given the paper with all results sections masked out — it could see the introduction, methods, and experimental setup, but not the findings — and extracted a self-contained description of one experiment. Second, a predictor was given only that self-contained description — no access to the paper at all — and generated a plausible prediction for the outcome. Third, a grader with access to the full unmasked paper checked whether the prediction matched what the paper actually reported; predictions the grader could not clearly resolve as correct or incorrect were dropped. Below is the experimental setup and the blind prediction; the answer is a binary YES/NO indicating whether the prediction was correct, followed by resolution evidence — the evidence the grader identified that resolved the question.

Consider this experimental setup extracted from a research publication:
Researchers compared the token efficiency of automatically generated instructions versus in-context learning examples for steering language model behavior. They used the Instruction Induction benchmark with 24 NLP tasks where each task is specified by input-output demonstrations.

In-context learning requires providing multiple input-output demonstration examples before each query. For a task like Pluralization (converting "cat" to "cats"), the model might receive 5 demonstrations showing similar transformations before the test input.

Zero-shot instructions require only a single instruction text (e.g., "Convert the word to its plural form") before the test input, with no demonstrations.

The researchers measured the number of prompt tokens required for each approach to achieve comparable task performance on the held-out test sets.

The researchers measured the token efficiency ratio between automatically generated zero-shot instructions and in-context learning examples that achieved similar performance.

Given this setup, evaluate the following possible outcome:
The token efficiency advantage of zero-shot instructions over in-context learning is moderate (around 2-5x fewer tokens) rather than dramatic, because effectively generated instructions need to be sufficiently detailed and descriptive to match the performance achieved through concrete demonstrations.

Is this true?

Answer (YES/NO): NO